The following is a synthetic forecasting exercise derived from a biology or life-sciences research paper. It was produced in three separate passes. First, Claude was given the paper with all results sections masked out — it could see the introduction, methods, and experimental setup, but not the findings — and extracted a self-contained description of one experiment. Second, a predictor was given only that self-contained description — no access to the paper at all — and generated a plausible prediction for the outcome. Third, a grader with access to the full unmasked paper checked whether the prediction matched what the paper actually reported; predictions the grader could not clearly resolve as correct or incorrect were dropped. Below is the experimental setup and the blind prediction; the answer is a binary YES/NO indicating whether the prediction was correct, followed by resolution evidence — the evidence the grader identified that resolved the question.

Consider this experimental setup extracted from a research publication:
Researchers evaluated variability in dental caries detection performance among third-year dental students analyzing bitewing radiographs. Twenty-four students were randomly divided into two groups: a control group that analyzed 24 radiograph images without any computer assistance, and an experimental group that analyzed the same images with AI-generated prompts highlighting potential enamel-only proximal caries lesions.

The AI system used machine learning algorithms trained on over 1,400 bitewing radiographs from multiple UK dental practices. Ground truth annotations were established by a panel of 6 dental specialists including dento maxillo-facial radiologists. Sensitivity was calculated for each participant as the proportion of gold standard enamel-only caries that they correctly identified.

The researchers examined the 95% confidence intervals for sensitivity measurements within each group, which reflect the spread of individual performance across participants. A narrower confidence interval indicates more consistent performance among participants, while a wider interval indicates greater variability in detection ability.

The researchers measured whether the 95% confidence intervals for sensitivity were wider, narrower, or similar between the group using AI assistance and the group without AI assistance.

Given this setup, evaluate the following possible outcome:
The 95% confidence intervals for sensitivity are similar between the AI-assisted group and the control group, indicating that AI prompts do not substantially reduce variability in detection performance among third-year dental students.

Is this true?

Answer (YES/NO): NO